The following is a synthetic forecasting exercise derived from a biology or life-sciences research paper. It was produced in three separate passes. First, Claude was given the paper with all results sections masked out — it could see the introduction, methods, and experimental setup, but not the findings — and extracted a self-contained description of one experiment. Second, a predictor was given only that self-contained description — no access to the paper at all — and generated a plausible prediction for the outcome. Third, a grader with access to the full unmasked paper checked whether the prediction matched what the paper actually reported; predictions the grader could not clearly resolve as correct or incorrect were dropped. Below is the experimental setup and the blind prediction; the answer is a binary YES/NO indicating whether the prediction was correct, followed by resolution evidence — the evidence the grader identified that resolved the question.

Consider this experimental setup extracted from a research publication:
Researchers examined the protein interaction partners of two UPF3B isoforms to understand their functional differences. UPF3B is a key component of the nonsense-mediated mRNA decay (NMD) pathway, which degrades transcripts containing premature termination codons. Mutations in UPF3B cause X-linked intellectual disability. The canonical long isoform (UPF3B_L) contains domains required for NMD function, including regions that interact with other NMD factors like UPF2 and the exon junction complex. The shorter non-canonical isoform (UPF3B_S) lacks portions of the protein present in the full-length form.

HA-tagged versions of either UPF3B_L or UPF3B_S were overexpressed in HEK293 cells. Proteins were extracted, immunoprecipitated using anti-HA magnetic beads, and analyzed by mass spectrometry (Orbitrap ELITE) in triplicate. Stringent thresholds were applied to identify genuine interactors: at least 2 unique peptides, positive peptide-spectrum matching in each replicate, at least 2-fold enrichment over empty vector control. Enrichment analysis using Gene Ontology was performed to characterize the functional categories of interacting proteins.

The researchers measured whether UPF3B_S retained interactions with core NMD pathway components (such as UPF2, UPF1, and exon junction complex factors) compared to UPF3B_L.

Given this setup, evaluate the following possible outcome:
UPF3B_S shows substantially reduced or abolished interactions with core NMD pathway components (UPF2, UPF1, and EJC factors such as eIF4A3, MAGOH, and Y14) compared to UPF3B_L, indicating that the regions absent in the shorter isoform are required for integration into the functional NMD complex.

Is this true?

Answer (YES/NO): NO